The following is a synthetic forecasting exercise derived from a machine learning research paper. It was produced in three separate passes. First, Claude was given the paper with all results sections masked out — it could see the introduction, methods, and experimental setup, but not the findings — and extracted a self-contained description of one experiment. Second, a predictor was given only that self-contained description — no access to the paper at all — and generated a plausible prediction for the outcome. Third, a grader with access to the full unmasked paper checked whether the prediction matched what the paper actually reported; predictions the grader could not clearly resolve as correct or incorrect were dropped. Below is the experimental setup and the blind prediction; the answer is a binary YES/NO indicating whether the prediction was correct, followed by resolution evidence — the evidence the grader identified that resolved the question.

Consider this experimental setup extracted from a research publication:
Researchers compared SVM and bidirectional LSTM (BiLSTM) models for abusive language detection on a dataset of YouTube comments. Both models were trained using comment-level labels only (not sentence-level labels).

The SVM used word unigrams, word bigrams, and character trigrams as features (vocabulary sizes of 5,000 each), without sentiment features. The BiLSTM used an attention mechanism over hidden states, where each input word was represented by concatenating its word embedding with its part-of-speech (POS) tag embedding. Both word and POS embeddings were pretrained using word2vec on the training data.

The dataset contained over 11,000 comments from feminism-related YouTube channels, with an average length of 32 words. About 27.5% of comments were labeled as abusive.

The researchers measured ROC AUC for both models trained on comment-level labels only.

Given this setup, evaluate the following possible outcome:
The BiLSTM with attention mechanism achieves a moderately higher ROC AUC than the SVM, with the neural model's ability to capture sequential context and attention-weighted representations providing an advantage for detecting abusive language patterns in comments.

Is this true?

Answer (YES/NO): YES